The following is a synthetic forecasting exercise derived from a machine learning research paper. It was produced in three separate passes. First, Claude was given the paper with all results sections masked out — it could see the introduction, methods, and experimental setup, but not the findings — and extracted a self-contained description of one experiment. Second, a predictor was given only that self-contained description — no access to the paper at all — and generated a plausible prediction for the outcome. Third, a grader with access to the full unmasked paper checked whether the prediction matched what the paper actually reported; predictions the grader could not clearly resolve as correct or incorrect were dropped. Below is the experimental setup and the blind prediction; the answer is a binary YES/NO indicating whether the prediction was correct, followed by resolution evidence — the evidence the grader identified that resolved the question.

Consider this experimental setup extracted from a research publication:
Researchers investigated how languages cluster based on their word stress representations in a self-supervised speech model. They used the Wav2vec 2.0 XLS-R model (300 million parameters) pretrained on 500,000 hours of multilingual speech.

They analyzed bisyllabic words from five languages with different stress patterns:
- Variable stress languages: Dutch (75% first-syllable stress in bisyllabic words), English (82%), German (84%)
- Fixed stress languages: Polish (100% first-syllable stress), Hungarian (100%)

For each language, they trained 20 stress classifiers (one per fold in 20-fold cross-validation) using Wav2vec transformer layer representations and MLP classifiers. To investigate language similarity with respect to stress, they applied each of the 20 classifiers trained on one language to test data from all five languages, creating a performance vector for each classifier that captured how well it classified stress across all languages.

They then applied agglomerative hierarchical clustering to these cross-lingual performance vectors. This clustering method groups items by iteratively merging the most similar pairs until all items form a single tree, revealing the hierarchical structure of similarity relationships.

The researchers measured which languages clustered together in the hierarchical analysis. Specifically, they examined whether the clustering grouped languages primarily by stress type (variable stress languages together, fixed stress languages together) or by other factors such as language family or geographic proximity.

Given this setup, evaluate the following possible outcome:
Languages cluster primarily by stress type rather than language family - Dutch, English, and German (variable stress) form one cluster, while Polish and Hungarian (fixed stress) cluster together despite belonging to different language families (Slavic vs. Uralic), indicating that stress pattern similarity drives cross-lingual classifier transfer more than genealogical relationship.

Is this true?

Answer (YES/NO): YES